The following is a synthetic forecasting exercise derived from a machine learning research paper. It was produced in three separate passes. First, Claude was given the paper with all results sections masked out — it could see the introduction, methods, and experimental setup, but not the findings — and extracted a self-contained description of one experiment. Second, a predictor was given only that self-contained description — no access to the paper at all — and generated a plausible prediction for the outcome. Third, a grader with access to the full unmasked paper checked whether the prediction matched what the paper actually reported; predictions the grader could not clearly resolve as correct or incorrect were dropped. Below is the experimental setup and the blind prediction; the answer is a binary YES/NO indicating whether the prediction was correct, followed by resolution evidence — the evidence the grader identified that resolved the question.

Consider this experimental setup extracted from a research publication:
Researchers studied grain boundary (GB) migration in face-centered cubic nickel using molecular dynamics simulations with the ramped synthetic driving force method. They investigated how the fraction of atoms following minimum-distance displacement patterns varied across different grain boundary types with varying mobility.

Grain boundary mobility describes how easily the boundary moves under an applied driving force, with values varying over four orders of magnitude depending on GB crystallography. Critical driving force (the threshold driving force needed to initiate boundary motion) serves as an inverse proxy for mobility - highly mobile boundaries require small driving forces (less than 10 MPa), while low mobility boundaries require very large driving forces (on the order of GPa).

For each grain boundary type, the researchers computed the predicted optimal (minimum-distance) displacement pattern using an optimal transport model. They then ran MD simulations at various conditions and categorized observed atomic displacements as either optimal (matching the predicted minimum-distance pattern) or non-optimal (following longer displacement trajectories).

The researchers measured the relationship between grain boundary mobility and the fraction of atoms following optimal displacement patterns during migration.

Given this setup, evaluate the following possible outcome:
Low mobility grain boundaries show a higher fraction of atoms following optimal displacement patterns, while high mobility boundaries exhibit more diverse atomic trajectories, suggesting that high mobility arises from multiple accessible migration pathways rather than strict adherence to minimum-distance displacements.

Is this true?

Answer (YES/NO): NO